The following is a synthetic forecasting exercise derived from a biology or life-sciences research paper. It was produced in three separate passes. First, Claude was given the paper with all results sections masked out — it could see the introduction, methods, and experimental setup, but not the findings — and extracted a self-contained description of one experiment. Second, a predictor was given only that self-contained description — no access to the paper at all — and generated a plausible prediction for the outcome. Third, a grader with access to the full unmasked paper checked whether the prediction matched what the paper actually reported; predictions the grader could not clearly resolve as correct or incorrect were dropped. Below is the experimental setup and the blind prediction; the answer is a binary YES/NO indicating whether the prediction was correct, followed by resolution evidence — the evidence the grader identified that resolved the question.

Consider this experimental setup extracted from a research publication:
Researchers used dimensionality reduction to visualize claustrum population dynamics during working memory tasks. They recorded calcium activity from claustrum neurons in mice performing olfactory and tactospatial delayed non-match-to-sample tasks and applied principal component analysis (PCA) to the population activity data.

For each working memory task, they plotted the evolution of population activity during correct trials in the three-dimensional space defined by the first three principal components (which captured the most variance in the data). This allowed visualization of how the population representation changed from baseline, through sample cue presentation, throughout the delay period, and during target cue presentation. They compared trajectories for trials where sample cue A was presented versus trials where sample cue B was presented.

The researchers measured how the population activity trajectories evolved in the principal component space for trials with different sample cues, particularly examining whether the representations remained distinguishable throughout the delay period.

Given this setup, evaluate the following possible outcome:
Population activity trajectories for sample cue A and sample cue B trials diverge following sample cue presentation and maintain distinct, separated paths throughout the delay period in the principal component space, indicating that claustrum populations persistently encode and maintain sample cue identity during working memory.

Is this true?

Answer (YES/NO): YES